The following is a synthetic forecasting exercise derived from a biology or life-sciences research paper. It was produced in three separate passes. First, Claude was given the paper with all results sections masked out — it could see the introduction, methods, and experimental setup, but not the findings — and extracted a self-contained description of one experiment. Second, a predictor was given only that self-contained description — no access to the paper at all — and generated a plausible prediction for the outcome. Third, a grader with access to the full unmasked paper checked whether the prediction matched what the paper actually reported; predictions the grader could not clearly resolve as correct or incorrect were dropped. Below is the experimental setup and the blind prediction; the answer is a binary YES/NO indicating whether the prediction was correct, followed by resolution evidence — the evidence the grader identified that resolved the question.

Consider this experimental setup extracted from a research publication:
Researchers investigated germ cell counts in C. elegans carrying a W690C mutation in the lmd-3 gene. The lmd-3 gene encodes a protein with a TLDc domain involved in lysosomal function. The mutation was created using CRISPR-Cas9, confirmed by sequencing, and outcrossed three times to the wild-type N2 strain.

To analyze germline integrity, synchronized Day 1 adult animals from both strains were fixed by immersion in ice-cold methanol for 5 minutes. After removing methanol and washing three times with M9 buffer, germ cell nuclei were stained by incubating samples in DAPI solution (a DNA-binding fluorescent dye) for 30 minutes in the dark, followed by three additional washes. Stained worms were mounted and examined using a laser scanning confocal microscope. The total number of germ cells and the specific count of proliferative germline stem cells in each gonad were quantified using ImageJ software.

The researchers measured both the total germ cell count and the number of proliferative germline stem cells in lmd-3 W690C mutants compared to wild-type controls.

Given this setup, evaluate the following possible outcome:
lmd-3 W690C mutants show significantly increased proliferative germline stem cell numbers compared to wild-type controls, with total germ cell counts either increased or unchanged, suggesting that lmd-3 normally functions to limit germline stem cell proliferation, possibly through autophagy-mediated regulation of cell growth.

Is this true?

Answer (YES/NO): NO